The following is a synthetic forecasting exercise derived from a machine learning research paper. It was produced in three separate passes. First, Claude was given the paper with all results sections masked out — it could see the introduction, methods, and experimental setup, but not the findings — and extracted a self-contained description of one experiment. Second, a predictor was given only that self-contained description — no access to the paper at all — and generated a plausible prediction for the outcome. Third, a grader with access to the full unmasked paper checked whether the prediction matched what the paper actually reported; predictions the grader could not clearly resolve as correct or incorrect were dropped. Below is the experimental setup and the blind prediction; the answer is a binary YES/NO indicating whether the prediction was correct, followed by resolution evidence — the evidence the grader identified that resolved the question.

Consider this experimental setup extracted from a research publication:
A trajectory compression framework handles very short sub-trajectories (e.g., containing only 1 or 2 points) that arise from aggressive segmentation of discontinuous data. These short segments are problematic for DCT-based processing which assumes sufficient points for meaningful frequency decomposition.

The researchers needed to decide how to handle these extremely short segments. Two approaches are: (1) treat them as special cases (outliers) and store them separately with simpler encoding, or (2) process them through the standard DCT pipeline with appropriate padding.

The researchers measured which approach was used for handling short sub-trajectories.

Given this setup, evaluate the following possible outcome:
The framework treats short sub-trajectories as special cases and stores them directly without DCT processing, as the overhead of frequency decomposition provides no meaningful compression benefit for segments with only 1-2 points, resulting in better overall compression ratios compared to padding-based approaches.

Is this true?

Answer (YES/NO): YES